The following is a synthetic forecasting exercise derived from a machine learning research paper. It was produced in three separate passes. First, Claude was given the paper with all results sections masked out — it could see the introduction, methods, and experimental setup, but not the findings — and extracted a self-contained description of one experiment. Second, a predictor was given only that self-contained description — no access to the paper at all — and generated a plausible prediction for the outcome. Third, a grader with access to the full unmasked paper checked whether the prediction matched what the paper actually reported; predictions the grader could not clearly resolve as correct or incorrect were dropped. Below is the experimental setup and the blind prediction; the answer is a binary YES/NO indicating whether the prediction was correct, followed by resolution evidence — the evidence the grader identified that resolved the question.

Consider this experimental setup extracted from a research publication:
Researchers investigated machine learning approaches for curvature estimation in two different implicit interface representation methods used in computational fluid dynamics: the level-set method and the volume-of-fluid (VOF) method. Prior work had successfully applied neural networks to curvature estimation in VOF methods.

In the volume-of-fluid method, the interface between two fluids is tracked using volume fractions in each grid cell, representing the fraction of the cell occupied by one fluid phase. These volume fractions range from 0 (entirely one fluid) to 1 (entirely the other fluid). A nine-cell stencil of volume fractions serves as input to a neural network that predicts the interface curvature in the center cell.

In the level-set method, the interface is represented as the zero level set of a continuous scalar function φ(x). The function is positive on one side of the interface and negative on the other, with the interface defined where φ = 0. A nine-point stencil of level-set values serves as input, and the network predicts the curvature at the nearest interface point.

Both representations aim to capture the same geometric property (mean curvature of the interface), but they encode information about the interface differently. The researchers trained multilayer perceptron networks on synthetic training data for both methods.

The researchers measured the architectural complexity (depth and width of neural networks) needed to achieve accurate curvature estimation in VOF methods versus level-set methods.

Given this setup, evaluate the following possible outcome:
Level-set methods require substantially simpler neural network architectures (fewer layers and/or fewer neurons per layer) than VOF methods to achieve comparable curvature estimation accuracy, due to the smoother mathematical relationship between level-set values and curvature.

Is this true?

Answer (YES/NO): NO